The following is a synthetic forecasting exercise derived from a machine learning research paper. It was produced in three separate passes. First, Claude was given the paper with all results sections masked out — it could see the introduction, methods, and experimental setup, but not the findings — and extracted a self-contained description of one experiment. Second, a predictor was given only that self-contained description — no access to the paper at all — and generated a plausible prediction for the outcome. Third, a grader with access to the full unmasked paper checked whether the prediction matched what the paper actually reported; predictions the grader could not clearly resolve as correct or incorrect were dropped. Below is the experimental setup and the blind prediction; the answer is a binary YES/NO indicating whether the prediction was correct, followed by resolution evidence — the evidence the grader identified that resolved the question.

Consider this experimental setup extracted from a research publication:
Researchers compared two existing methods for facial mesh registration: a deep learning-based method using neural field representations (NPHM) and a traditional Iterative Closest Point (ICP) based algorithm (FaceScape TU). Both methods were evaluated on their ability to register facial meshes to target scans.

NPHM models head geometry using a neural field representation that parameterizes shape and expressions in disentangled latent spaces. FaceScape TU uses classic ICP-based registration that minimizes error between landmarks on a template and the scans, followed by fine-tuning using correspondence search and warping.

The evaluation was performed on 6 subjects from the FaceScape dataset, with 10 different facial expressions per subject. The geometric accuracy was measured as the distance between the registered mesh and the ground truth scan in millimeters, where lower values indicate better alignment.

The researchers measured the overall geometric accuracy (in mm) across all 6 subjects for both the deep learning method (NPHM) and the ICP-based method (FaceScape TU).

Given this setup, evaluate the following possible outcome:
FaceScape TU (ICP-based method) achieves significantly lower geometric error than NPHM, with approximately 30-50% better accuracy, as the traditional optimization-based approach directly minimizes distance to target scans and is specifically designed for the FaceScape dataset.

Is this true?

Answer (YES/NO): NO